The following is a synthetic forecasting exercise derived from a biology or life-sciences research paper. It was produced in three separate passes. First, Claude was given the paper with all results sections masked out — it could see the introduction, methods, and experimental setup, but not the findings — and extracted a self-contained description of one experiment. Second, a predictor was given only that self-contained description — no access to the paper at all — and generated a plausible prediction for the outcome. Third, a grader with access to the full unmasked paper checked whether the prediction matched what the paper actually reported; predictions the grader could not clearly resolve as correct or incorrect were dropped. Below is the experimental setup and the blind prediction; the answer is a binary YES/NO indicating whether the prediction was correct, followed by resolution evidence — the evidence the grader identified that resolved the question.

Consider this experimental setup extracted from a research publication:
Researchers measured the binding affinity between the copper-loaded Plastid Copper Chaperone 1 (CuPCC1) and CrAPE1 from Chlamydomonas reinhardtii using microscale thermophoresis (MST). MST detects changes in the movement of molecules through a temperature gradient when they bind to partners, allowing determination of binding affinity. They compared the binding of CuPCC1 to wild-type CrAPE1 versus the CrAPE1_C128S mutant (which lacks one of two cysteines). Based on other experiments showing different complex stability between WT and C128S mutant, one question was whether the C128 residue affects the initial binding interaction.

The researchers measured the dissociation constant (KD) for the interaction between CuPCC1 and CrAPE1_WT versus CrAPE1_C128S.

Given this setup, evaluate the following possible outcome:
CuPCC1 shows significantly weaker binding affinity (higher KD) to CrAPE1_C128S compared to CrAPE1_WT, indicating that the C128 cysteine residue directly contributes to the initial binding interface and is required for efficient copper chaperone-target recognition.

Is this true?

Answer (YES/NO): NO